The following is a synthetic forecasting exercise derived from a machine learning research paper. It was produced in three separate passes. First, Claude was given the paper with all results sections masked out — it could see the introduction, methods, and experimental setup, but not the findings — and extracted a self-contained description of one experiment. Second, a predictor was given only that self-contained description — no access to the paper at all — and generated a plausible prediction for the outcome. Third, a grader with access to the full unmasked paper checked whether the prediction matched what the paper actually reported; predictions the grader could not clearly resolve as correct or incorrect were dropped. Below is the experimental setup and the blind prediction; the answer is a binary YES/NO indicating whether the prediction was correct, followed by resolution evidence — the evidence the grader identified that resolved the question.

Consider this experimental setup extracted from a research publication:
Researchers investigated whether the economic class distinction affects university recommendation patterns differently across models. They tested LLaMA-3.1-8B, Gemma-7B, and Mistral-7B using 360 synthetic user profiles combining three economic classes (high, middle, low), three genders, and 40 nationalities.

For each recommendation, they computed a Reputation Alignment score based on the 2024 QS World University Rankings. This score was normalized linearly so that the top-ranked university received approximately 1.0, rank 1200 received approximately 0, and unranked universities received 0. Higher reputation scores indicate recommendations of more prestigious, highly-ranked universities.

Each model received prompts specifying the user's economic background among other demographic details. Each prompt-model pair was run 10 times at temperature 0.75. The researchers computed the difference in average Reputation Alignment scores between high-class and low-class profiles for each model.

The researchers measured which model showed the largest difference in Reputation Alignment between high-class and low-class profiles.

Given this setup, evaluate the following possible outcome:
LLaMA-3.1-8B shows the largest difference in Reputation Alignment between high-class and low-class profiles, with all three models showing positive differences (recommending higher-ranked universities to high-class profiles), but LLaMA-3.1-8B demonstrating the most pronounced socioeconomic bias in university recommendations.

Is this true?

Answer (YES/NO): NO